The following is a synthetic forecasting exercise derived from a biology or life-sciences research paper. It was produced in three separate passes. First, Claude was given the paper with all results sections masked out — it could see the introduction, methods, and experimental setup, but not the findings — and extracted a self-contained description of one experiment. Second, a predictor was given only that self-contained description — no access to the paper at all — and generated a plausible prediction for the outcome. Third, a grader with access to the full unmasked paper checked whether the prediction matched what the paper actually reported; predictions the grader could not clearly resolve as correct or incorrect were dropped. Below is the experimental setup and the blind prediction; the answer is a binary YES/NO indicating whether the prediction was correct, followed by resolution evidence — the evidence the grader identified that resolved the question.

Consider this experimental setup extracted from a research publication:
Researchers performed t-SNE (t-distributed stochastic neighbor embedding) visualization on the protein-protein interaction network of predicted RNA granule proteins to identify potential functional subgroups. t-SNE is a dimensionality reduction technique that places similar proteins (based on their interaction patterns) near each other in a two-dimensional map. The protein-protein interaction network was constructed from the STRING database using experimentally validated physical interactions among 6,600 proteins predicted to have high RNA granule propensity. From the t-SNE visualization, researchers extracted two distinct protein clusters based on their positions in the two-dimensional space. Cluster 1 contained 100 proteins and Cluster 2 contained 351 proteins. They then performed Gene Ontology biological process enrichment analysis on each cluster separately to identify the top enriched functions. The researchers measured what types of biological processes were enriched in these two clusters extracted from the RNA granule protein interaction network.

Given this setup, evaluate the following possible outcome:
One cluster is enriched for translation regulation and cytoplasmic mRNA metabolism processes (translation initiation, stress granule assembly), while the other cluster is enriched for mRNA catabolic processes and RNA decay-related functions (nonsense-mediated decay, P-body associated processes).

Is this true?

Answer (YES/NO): NO